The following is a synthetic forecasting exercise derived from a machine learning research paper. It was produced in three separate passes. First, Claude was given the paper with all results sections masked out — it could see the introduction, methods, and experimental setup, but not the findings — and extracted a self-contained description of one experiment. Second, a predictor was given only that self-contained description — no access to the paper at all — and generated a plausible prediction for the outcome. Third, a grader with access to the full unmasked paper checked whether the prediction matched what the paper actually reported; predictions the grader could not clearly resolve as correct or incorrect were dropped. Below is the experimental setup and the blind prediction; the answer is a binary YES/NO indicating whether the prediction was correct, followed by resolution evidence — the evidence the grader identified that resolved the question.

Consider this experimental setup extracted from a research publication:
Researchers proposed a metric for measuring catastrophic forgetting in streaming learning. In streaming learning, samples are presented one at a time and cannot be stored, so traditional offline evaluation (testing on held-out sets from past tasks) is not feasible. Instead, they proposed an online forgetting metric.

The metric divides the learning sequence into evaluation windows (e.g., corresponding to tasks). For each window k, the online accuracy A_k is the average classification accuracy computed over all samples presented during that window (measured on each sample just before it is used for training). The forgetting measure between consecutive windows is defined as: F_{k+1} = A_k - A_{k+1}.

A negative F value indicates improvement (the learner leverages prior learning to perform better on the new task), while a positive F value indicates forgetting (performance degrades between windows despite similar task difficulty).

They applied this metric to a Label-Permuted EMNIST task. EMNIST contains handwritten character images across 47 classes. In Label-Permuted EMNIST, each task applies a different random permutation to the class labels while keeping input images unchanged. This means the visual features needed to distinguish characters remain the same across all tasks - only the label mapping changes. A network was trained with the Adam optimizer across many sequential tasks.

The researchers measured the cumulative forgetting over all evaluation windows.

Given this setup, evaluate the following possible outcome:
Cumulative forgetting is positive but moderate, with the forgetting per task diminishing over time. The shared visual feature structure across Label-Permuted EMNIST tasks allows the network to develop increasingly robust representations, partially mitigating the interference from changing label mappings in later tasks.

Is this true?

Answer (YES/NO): NO